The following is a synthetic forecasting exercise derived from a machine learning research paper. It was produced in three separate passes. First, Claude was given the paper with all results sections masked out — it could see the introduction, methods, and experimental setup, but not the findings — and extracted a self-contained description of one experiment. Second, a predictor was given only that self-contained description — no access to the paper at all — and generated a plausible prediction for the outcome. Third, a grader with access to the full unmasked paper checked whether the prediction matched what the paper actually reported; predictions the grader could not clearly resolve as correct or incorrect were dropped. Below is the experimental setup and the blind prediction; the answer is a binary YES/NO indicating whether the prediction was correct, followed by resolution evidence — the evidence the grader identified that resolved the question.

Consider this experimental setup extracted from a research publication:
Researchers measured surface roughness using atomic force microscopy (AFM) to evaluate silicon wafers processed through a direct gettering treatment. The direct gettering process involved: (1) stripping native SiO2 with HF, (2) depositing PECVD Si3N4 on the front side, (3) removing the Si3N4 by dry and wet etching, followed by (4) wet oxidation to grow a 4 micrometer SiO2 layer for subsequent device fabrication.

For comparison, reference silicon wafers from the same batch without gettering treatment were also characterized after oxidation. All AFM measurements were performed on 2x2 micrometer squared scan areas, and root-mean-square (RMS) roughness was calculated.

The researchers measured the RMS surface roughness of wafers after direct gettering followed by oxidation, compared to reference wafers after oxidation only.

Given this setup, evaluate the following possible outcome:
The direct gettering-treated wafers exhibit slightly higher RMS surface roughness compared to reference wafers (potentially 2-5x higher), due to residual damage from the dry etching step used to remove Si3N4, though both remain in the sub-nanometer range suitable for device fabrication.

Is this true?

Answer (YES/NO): YES